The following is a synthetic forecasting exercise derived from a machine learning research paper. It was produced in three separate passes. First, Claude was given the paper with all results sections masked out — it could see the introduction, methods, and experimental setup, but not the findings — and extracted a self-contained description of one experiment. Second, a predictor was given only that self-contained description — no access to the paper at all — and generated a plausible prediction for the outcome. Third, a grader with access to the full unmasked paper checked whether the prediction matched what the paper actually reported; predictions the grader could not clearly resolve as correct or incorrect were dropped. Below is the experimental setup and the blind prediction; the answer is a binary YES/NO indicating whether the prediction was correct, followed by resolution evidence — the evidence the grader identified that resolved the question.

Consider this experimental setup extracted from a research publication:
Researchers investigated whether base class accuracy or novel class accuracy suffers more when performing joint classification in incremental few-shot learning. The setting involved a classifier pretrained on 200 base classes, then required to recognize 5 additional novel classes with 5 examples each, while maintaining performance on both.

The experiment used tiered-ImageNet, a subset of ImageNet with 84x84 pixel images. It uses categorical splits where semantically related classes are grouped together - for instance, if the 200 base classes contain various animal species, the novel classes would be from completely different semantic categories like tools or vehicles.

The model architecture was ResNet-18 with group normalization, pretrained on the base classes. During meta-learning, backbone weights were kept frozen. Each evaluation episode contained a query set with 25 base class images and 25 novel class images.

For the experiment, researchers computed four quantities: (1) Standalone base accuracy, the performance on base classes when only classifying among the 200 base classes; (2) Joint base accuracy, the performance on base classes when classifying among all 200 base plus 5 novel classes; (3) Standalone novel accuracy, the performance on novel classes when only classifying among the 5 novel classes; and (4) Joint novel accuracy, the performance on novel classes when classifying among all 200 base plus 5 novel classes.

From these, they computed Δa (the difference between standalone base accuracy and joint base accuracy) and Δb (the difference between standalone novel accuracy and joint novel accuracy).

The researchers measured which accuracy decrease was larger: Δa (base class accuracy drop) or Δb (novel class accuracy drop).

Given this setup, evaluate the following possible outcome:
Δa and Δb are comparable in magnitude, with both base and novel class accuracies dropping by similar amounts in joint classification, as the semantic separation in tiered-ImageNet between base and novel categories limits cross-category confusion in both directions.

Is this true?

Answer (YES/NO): NO